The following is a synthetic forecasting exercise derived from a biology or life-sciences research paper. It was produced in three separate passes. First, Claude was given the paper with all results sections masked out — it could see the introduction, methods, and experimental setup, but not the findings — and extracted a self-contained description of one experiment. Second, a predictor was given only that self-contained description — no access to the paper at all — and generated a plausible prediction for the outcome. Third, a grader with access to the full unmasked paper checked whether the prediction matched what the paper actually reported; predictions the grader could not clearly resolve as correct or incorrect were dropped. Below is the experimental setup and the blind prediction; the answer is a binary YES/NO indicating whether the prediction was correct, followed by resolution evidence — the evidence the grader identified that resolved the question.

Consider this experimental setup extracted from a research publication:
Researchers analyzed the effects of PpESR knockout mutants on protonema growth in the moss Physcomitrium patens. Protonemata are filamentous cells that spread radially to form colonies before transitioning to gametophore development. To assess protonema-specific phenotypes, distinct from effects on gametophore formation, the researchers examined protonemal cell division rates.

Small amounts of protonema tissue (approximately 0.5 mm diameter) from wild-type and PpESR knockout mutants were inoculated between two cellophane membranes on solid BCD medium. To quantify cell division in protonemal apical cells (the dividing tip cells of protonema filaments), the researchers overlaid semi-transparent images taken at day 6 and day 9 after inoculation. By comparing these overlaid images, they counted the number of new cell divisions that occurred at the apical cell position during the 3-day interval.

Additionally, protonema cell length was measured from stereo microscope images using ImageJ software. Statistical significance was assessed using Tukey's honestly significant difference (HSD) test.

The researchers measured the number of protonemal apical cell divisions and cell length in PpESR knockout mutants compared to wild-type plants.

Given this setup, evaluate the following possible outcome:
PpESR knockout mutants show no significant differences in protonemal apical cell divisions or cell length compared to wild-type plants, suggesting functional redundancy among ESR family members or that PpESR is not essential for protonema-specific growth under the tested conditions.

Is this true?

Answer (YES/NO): NO